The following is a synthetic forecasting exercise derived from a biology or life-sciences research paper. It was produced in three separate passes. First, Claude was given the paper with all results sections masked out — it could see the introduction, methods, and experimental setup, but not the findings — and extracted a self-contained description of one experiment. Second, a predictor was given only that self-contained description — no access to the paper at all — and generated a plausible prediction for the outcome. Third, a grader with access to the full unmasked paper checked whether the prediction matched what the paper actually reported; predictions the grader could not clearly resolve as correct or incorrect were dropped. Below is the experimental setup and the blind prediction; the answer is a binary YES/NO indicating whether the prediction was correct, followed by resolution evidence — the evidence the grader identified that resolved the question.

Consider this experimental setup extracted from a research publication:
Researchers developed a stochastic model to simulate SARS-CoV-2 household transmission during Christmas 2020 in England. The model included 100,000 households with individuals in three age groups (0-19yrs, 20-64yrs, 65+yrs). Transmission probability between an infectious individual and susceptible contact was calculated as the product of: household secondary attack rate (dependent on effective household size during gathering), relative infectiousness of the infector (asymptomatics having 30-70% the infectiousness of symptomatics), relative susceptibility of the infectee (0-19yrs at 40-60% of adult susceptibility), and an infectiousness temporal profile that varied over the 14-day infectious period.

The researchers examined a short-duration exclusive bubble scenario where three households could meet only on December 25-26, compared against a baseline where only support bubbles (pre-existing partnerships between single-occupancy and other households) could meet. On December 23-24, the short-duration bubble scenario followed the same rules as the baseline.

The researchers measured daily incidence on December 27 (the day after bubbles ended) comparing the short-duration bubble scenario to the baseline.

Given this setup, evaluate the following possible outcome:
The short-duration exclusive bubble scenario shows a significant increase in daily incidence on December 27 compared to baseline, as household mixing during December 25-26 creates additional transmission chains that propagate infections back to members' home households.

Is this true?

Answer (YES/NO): NO